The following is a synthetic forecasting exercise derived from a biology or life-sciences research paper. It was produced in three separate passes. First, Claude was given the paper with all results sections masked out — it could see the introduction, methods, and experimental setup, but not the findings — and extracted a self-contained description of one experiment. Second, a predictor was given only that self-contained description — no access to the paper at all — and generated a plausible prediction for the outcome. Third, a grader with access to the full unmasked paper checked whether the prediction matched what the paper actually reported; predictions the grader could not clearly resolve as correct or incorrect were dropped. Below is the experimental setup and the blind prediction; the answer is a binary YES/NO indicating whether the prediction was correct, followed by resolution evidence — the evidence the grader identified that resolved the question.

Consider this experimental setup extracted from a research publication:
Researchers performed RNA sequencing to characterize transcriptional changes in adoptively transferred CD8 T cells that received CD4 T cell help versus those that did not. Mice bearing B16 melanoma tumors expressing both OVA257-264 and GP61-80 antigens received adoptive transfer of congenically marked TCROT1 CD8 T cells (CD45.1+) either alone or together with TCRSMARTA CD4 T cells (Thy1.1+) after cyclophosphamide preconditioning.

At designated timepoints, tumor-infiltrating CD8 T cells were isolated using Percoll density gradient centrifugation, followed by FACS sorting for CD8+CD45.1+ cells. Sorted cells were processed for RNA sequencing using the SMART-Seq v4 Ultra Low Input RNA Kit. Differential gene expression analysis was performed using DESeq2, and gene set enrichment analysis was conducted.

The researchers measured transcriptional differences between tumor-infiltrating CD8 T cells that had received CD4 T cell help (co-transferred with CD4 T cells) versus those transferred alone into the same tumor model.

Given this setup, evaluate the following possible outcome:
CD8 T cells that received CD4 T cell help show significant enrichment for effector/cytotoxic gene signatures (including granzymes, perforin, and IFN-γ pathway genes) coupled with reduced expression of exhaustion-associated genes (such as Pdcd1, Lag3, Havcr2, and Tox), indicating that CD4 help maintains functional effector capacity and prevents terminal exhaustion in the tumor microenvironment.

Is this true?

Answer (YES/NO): NO